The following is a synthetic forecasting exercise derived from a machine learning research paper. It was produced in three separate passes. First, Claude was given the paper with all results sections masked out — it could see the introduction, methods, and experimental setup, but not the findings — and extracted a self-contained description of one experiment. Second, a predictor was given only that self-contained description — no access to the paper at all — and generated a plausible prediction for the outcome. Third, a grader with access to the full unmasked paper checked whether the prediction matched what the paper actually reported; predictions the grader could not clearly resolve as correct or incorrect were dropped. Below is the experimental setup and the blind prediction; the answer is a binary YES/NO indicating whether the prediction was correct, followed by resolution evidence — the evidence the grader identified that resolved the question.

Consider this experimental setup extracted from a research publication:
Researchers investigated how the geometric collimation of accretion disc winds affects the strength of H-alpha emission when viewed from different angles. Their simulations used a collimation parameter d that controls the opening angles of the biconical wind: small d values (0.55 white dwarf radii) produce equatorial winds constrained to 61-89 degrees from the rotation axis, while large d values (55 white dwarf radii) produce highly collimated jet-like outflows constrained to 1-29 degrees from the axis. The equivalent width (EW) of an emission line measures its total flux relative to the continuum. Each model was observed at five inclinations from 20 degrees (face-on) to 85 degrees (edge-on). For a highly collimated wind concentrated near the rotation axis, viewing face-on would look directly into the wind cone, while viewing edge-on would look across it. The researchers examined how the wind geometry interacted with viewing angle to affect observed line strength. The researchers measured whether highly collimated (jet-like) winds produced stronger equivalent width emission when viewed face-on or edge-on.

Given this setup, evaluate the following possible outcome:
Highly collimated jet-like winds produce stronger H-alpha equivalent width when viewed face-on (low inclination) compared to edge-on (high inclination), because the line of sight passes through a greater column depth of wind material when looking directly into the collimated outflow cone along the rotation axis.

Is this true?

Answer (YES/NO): YES